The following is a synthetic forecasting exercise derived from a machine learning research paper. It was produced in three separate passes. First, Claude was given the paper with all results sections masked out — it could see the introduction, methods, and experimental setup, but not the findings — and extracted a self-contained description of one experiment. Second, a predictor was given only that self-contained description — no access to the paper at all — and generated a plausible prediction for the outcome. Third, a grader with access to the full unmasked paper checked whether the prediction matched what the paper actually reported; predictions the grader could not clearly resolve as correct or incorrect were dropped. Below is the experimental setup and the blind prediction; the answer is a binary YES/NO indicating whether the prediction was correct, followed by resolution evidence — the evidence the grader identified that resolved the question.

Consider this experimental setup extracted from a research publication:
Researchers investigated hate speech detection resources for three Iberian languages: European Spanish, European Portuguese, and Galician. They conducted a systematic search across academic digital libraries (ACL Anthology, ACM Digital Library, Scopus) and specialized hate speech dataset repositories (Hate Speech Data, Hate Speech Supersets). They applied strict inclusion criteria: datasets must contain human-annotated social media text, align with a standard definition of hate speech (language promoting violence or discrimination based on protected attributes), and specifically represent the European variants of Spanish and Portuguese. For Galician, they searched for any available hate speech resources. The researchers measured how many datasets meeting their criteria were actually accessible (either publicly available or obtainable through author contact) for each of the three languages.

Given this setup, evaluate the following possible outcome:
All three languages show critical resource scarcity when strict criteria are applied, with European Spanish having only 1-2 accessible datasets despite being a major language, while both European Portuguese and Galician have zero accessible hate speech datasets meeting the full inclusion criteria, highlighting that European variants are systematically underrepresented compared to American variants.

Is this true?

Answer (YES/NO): NO